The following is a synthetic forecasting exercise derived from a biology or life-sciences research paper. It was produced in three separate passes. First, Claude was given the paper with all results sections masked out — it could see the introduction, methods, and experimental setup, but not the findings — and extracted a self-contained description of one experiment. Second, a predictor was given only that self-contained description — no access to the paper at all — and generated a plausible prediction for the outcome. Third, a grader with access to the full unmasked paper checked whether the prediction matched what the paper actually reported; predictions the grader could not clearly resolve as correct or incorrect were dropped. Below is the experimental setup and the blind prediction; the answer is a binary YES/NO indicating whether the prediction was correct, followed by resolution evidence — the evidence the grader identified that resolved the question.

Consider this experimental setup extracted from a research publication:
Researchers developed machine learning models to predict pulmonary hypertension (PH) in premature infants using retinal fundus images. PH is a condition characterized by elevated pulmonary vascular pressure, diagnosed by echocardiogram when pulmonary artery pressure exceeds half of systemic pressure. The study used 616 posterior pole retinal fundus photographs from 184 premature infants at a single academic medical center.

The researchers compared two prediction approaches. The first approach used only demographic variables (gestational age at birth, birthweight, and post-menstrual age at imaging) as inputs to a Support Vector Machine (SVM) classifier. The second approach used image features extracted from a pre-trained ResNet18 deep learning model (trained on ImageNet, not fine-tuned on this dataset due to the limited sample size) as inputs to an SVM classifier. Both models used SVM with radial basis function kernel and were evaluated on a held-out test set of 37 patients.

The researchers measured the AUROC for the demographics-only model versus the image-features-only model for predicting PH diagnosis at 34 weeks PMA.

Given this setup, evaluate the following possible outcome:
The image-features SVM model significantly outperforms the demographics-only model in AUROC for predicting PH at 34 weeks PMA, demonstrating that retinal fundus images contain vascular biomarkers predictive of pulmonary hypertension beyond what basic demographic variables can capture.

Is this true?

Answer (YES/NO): YES